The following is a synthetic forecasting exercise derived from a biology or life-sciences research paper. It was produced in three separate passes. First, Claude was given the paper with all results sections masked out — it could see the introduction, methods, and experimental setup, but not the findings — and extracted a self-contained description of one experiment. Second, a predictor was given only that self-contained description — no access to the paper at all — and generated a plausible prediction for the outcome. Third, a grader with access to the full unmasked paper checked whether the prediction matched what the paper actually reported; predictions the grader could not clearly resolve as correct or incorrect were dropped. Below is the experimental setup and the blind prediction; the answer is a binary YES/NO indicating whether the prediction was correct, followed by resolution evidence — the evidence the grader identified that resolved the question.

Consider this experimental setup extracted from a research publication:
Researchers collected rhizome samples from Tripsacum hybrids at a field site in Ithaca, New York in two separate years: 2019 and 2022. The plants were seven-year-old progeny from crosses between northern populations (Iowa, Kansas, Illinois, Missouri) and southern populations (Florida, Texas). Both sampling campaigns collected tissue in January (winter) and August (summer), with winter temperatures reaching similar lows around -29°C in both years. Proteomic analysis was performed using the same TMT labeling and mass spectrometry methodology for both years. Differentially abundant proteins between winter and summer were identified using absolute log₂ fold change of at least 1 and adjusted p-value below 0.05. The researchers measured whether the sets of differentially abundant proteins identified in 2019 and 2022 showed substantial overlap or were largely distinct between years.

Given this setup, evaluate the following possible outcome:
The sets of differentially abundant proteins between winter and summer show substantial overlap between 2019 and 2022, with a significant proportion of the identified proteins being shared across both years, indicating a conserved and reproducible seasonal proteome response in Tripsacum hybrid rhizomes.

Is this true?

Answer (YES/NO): YES